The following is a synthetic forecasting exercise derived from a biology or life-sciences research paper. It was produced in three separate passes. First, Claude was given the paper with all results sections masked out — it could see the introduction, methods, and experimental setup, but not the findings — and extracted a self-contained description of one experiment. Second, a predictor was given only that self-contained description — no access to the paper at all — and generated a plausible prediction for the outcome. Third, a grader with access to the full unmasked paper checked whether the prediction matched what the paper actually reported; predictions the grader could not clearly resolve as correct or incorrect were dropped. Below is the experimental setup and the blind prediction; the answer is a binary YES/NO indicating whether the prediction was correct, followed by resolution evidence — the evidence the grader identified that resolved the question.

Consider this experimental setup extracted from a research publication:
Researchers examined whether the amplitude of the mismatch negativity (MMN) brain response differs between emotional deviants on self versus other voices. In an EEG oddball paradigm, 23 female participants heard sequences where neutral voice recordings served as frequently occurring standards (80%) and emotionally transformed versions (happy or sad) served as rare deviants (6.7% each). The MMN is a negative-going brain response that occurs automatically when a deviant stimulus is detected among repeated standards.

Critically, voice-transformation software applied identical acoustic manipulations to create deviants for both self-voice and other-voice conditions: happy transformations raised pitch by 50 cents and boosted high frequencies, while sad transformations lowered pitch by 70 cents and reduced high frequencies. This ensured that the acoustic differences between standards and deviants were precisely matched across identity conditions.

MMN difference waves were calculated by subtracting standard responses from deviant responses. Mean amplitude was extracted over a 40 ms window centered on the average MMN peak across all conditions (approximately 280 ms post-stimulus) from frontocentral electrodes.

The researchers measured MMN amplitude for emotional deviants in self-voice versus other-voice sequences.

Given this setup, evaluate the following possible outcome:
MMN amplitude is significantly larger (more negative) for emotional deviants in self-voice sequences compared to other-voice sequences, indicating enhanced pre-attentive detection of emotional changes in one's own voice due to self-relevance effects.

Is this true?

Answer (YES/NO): NO